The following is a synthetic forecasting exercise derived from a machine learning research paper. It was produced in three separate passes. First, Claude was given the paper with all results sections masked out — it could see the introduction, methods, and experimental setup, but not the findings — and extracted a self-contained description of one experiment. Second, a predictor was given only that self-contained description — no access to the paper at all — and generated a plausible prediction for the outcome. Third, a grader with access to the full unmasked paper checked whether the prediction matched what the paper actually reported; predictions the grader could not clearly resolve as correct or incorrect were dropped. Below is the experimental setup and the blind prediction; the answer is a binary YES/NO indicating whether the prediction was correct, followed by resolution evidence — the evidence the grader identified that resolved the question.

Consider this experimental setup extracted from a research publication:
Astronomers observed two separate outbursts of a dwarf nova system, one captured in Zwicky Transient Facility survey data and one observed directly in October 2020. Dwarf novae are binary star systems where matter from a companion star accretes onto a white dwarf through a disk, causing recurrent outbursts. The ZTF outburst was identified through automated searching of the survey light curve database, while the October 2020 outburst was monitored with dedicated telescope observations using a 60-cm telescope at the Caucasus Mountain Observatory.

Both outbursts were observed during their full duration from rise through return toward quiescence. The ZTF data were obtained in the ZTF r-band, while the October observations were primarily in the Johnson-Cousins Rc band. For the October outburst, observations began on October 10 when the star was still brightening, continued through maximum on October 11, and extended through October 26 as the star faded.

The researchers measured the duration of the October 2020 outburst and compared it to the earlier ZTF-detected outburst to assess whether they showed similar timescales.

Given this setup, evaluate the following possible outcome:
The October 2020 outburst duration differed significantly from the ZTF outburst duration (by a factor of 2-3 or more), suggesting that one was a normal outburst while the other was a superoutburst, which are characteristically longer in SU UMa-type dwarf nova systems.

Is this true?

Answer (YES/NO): NO